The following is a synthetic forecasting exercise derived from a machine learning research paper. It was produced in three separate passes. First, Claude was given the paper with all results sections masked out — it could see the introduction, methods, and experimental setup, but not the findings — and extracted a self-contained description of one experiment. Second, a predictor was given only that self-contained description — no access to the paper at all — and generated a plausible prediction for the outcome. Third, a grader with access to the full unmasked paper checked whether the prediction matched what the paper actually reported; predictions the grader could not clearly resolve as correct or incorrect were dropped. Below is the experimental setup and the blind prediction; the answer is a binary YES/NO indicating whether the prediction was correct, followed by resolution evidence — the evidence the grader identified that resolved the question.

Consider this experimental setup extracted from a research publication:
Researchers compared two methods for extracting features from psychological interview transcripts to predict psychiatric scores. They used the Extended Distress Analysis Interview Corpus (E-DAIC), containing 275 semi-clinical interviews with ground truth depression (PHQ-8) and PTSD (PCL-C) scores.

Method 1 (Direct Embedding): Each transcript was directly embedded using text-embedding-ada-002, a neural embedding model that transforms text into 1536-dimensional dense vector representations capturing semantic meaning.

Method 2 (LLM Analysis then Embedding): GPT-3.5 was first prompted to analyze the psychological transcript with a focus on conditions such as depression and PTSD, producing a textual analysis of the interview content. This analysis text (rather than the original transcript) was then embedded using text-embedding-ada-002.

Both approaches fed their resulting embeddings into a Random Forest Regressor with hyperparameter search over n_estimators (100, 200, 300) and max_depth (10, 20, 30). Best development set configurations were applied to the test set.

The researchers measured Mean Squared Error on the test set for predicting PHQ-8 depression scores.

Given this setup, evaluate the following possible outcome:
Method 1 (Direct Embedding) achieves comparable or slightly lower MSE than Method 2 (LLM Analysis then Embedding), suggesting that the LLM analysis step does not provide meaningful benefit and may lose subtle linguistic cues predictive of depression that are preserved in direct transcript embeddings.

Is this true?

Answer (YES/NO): NO